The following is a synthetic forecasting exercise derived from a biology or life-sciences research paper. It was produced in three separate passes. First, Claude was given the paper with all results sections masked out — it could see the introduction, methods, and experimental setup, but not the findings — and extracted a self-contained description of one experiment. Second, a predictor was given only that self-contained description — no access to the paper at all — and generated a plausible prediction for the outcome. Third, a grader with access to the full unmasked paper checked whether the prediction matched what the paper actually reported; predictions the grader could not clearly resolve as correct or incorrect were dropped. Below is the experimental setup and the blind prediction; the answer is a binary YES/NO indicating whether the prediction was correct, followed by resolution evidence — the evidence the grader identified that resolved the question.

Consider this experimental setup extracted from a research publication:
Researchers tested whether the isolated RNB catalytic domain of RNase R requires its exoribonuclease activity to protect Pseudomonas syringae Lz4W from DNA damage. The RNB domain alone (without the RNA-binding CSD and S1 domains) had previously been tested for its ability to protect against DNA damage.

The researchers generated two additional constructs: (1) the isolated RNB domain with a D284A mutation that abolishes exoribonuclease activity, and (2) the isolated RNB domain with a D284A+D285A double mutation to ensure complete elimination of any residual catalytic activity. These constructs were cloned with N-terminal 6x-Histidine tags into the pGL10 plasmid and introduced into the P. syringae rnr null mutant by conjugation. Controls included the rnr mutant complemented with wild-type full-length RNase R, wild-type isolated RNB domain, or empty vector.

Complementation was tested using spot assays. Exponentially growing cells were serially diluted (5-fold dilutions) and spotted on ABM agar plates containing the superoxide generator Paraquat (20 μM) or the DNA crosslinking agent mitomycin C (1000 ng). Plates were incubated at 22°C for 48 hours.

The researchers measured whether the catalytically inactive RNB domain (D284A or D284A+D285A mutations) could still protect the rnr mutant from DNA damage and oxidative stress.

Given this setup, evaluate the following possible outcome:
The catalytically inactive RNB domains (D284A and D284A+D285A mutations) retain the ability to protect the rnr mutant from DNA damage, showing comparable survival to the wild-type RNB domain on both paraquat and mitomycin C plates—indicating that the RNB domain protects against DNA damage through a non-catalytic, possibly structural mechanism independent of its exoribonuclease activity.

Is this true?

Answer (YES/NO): NO